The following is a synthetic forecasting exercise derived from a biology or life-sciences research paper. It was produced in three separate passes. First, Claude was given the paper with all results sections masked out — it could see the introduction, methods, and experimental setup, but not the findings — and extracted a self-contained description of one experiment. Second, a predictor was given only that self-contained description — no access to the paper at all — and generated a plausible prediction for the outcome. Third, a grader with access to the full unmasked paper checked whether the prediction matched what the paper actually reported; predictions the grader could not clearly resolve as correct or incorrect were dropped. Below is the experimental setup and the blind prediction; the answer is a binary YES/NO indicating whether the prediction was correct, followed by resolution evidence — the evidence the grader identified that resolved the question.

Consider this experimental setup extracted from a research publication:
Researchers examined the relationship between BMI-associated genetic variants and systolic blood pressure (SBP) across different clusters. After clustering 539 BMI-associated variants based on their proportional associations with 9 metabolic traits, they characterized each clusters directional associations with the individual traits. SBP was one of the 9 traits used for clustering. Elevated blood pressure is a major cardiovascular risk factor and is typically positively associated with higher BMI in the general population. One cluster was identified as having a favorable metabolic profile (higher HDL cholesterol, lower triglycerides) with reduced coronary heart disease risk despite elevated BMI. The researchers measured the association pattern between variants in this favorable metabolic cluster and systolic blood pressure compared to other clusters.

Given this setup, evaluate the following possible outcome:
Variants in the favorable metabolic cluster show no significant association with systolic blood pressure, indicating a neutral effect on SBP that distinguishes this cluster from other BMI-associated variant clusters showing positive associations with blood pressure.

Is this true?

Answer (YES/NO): NO